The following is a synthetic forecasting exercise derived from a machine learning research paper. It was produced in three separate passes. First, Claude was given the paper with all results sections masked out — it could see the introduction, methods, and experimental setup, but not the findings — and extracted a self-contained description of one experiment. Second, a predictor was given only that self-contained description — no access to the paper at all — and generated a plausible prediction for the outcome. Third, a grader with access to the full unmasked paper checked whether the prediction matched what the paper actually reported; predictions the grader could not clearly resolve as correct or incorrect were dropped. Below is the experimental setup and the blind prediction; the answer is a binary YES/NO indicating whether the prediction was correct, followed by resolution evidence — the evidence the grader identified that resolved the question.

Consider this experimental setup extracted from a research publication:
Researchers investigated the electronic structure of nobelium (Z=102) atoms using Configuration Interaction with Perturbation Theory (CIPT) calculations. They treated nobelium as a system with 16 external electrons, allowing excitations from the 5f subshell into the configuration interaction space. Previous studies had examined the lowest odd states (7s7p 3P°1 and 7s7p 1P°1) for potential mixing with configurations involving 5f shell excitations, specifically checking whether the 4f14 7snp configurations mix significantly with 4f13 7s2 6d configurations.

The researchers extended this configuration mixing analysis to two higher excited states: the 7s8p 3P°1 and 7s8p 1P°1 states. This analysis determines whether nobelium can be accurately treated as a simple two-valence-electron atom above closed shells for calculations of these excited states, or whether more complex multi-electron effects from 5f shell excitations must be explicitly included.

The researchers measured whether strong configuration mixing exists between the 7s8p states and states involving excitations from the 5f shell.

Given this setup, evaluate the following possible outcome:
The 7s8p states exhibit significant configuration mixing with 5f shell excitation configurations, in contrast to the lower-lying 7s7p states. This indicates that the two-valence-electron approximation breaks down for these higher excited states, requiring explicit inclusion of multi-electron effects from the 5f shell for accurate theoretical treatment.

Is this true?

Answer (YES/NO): NO